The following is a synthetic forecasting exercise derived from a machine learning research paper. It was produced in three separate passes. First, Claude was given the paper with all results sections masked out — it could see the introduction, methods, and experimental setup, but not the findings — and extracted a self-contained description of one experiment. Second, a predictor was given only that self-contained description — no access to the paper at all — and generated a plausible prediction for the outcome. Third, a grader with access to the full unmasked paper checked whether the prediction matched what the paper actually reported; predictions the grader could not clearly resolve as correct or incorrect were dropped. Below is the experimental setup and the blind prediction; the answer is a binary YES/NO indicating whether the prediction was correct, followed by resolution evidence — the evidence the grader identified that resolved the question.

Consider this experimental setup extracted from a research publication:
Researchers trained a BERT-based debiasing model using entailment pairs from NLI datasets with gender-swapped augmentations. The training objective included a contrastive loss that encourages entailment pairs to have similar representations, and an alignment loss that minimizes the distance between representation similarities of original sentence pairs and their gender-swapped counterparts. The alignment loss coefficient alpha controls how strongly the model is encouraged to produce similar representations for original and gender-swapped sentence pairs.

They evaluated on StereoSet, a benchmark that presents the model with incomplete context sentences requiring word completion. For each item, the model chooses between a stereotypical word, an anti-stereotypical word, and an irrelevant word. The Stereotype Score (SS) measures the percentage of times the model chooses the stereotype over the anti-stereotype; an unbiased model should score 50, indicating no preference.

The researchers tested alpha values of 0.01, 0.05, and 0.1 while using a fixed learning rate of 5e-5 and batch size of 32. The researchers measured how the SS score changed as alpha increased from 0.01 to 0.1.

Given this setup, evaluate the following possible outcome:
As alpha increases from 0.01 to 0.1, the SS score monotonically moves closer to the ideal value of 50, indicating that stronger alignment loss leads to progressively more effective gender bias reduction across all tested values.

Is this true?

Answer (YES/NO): NO